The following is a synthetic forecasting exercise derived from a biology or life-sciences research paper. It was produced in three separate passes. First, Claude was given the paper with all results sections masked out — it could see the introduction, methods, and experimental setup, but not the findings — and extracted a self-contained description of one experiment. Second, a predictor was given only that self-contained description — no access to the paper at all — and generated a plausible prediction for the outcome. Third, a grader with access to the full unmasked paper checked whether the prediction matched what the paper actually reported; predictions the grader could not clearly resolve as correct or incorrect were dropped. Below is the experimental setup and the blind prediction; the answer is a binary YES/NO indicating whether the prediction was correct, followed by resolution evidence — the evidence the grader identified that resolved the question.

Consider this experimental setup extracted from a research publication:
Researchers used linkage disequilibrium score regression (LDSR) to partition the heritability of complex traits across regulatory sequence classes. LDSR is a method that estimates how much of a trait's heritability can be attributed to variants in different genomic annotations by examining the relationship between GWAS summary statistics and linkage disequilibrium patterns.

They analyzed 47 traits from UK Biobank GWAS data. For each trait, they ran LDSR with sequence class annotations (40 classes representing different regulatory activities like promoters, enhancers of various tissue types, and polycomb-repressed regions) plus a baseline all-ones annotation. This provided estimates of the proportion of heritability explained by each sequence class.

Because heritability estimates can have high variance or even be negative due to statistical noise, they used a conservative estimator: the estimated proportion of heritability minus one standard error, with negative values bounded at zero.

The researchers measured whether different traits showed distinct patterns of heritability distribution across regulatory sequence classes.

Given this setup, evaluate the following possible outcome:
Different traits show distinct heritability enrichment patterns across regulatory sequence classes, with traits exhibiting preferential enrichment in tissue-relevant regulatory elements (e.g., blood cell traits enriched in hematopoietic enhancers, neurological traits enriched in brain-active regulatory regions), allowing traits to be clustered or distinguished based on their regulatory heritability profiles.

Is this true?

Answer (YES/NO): YES